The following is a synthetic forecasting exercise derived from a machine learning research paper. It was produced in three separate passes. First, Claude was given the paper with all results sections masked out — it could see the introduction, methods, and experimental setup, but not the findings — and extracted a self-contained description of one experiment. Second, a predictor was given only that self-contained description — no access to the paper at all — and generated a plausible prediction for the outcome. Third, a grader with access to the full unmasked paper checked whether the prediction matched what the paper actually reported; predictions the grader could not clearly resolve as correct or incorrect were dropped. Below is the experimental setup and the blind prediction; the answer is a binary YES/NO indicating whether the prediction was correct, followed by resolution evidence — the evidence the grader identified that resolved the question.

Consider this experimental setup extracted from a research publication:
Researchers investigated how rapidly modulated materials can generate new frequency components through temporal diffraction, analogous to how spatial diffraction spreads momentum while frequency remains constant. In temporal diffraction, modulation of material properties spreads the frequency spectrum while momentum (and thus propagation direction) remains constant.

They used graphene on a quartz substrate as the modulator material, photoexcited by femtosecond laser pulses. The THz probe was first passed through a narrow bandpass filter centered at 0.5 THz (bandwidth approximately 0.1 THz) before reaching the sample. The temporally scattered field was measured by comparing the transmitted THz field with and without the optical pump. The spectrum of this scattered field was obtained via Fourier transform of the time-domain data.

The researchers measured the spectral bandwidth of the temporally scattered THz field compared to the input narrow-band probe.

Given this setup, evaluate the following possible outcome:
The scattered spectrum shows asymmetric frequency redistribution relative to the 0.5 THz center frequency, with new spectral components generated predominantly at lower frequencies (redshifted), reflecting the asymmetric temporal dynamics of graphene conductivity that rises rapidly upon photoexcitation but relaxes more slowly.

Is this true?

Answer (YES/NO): NO